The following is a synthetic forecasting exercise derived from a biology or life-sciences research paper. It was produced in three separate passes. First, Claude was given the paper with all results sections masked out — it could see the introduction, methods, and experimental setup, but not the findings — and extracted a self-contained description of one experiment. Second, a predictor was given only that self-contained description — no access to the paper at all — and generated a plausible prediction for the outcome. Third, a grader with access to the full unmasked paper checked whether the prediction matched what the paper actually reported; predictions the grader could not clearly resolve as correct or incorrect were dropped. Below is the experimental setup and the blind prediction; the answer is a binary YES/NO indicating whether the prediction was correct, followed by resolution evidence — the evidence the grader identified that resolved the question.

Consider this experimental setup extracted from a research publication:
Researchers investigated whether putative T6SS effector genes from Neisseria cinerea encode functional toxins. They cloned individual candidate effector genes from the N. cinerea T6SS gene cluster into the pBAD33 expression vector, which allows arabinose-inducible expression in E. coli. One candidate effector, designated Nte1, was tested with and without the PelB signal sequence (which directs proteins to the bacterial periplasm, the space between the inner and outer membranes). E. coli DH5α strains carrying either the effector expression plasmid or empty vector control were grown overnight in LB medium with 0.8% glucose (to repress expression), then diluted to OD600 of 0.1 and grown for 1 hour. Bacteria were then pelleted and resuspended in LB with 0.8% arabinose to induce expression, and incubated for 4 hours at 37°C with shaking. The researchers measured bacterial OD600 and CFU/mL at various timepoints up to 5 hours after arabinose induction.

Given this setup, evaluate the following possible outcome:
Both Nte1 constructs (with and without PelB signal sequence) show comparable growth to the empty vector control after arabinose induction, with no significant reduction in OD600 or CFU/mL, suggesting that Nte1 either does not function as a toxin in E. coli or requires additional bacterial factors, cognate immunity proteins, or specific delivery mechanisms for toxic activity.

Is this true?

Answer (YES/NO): NO